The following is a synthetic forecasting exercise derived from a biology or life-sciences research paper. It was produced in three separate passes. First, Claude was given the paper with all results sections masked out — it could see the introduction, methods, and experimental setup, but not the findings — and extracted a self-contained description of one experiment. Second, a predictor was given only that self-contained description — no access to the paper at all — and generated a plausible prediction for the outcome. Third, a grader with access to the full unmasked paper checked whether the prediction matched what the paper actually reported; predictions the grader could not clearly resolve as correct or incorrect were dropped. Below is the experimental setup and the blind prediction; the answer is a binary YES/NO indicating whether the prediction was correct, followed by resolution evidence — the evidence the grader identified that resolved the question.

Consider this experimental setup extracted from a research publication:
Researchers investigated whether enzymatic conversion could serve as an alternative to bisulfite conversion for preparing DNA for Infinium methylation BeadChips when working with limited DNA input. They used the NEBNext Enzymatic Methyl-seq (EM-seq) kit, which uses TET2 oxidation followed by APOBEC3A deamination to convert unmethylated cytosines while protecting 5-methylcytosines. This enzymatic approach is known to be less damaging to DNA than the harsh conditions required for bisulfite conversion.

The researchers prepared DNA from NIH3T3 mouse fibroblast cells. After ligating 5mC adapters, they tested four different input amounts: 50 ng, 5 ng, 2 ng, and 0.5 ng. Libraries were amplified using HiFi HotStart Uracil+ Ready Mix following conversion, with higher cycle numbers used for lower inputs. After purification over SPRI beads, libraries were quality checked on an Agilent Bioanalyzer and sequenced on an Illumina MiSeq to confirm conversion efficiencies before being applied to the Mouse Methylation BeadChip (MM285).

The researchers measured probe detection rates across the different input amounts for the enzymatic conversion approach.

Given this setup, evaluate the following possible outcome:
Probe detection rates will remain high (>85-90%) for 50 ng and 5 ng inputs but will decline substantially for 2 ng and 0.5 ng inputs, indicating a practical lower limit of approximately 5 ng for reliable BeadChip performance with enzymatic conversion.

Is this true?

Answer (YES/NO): NO